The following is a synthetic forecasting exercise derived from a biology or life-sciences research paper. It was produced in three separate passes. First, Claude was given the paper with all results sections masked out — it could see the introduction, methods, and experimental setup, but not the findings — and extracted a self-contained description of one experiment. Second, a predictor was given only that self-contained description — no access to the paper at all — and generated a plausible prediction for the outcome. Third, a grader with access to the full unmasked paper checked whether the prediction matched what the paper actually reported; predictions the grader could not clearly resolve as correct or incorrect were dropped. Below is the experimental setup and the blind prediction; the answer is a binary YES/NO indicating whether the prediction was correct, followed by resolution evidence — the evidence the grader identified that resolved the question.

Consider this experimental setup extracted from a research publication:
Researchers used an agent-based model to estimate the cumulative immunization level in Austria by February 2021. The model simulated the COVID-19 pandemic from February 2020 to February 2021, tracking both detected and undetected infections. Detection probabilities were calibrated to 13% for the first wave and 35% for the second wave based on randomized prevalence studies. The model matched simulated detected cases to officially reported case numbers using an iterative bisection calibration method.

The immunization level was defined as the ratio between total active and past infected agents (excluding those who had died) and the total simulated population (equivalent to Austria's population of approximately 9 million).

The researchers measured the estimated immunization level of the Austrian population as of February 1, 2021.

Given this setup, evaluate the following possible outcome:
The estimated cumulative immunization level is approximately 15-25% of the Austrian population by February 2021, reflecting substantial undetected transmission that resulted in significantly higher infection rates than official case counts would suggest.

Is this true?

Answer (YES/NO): NO